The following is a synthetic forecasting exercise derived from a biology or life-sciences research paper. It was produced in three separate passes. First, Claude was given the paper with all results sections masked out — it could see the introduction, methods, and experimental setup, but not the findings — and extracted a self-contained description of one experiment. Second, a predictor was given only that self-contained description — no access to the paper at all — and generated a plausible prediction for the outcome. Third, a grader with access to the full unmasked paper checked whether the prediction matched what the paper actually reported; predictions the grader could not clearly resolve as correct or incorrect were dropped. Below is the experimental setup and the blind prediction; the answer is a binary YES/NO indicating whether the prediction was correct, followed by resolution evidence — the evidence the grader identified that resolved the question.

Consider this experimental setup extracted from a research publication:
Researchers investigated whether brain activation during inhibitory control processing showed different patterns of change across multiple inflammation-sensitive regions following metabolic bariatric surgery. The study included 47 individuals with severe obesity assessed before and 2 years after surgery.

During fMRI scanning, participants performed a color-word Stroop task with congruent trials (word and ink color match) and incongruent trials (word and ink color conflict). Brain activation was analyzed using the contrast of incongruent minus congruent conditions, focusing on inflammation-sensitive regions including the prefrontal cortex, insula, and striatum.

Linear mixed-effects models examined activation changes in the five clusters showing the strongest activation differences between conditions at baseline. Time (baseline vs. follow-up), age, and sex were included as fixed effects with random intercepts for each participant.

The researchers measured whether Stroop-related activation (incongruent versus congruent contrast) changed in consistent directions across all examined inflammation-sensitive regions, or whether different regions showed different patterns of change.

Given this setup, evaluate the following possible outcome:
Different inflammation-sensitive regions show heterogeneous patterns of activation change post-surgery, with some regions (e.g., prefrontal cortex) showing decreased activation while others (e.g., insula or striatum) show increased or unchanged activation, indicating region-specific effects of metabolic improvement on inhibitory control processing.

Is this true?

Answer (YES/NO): NO